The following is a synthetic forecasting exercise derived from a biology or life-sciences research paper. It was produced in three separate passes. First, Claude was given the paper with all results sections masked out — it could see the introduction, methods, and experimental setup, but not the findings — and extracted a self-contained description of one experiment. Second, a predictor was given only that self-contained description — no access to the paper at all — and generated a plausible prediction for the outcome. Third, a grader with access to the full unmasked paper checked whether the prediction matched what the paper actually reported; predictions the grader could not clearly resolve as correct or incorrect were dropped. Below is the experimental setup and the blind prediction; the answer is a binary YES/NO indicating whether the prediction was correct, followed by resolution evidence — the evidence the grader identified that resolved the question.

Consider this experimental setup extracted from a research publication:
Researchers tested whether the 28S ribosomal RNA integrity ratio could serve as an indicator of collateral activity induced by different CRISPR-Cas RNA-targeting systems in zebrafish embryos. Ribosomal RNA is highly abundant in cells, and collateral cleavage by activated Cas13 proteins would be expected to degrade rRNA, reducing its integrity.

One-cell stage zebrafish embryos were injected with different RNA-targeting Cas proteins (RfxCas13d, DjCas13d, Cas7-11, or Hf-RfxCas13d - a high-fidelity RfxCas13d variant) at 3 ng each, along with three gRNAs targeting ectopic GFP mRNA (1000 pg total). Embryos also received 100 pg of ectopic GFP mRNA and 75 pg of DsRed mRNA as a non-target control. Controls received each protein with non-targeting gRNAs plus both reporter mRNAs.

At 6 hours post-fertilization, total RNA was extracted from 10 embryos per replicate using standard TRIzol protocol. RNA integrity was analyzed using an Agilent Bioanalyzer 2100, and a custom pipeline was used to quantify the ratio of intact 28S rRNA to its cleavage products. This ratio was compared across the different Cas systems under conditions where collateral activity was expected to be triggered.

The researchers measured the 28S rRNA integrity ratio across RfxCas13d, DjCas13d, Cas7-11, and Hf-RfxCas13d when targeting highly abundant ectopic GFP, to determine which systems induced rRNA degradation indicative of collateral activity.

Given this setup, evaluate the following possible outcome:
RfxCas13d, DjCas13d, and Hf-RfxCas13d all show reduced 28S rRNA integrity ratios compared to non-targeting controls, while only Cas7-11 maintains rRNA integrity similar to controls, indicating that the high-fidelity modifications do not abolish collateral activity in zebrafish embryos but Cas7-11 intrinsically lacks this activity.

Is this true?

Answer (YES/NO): NO